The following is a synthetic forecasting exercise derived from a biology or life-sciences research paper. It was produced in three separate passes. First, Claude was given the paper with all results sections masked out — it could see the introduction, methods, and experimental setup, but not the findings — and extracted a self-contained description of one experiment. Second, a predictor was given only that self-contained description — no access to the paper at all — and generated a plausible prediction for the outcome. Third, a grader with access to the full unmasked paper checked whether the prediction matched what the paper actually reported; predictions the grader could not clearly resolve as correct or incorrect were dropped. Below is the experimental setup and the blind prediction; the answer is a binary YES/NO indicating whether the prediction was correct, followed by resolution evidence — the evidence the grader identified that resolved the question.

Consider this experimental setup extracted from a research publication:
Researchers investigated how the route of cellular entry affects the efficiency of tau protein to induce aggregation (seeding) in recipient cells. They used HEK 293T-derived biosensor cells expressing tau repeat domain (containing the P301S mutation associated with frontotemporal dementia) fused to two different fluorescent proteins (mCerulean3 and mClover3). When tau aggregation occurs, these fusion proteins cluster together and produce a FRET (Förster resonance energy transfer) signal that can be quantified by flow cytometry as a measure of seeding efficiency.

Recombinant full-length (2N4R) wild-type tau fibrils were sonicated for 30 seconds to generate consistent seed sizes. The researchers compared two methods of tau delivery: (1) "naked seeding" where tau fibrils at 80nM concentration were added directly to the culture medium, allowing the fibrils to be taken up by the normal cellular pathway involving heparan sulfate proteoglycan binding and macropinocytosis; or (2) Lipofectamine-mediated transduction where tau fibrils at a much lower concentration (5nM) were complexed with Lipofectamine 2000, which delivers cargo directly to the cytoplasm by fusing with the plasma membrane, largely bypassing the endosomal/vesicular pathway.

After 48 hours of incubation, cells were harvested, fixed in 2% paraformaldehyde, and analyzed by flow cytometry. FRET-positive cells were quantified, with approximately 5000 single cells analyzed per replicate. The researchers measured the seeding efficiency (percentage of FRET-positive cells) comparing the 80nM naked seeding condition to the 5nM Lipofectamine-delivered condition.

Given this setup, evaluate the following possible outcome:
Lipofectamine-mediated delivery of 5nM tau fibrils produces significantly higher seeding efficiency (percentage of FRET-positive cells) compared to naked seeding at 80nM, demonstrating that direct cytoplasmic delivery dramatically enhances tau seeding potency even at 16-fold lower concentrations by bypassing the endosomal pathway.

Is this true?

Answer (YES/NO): YES